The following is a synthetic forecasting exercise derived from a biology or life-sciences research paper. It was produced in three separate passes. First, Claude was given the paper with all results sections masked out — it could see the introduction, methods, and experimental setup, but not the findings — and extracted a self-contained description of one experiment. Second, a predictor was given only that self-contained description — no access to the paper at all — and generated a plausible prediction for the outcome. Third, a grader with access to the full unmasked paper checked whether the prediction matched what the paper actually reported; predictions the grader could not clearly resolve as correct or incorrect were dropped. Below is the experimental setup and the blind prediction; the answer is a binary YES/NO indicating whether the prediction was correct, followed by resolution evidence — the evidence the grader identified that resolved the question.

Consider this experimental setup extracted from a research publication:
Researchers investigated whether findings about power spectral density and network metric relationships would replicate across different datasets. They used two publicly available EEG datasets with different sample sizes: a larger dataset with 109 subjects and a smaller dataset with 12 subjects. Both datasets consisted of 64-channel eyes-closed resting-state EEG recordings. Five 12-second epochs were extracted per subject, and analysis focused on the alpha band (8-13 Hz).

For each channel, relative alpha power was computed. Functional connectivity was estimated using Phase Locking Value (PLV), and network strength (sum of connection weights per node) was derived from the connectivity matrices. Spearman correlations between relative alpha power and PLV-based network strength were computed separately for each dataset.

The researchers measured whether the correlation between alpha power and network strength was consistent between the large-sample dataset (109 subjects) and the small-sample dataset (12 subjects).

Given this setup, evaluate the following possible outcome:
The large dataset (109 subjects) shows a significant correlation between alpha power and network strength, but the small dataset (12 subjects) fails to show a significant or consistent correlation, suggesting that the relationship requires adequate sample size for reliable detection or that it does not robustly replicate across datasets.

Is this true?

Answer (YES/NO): NO